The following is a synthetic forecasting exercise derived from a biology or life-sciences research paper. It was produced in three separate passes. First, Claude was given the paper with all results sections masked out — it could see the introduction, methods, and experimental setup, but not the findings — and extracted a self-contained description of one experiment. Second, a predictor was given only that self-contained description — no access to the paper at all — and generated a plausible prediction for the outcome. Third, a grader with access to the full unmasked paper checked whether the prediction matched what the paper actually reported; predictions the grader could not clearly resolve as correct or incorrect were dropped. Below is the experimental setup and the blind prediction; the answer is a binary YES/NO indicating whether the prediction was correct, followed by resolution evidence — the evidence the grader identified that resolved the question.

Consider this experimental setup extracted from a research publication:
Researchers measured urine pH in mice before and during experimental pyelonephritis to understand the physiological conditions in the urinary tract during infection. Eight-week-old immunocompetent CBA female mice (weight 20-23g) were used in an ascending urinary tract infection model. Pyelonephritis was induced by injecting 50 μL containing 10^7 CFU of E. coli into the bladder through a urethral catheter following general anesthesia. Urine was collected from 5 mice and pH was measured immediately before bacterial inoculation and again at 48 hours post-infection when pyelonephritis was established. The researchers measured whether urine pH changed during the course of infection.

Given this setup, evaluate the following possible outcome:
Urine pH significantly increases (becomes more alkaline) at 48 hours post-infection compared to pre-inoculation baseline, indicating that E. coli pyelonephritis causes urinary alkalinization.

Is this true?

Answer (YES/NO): YES